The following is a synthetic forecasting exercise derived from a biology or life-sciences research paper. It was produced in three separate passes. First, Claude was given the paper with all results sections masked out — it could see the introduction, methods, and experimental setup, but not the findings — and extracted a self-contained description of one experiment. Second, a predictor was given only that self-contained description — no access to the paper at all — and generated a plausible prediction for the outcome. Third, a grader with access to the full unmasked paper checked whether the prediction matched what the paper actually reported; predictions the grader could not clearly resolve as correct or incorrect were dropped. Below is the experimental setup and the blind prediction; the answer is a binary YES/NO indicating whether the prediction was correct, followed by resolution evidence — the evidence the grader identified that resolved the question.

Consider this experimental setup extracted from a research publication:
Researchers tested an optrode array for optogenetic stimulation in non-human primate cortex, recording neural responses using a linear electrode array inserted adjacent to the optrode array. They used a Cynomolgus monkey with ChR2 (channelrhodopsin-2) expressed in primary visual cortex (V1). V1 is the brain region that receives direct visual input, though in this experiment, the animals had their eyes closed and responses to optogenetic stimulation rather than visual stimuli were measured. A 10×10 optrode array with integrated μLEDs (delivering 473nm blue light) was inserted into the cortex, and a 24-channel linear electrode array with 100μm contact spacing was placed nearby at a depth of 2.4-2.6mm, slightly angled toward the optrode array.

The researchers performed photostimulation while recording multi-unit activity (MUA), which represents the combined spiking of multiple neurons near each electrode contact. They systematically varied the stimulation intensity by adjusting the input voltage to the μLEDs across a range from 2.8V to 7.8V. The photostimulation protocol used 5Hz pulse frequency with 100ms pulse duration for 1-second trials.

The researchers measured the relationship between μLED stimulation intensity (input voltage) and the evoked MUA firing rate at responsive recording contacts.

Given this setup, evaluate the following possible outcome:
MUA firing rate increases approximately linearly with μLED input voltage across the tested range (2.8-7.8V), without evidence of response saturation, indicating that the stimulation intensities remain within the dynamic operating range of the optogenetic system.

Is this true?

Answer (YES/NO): NO